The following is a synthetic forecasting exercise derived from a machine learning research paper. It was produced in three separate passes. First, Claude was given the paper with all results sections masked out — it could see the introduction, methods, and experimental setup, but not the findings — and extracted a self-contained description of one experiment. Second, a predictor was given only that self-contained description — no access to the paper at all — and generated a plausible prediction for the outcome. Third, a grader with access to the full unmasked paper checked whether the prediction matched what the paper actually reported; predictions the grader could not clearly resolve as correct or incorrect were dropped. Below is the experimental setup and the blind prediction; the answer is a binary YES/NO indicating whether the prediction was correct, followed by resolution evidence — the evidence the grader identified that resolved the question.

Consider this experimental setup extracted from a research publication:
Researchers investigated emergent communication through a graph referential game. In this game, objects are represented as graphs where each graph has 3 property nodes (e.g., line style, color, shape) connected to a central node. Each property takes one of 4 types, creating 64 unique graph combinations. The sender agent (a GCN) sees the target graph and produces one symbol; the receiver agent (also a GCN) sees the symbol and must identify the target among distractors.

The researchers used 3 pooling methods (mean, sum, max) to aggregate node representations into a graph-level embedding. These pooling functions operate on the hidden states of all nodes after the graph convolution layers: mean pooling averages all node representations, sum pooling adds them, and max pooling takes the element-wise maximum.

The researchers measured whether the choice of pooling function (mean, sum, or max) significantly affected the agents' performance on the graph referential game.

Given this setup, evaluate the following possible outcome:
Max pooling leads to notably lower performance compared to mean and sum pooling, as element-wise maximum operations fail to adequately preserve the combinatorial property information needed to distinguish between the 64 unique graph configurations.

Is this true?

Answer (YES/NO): NO